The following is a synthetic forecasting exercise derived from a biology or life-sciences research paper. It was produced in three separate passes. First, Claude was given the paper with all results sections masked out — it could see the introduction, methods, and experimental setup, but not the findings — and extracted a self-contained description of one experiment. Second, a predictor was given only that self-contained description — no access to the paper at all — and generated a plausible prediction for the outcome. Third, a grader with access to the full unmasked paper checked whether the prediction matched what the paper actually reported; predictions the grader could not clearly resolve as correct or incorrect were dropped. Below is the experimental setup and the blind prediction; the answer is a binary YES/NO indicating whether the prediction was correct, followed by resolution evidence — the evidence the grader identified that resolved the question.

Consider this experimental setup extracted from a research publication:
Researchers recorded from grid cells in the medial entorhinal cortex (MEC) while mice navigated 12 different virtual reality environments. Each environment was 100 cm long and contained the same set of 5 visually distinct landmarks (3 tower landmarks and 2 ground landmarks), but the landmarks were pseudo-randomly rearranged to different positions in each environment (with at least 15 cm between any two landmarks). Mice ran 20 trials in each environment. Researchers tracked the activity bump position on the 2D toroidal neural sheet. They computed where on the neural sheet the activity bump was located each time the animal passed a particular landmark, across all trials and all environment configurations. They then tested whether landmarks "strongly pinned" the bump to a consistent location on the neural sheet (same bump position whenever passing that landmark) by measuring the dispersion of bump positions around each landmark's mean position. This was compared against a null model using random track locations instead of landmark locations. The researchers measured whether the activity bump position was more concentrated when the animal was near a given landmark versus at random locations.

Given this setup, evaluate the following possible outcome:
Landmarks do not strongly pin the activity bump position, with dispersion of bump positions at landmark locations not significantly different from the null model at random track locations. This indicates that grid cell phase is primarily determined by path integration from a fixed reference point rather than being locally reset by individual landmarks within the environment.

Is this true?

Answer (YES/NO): YES